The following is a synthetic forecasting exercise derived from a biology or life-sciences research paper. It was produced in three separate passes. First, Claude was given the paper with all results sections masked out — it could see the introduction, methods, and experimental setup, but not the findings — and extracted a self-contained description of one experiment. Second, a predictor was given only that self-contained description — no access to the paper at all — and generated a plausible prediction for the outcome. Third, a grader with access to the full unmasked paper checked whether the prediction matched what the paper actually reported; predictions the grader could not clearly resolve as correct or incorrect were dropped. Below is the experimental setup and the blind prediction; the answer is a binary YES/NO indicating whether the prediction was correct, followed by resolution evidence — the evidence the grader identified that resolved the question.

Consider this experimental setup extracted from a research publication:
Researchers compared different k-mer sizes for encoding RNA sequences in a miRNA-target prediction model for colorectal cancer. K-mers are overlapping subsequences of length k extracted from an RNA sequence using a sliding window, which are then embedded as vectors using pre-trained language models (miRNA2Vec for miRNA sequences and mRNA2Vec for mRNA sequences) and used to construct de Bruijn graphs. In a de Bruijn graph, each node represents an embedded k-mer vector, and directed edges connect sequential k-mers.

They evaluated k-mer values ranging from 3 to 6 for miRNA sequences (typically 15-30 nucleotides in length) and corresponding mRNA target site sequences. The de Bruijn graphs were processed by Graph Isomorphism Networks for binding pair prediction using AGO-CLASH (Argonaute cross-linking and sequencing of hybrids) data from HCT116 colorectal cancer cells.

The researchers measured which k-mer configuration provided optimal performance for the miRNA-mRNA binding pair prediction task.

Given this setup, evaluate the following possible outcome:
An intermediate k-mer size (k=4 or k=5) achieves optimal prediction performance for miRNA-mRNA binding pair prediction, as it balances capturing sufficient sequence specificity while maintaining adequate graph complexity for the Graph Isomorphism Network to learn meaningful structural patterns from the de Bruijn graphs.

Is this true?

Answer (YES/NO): YES